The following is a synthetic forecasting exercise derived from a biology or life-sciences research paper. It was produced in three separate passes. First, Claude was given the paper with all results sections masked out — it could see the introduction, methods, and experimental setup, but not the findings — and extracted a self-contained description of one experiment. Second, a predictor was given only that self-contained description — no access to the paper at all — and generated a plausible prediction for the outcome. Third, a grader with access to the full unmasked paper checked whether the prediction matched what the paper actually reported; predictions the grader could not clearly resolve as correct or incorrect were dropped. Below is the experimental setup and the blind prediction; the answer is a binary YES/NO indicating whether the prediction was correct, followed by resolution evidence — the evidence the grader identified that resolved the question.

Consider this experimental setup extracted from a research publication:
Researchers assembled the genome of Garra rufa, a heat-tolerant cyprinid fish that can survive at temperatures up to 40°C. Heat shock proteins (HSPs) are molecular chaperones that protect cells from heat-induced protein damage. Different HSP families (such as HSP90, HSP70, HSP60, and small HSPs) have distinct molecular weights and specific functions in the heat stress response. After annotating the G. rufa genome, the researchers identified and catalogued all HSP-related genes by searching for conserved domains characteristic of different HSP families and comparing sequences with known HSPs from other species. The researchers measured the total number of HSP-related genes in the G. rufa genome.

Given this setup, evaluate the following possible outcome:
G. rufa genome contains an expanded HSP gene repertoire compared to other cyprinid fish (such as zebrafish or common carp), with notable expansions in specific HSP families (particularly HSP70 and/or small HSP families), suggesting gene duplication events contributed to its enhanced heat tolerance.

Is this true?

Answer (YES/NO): NO